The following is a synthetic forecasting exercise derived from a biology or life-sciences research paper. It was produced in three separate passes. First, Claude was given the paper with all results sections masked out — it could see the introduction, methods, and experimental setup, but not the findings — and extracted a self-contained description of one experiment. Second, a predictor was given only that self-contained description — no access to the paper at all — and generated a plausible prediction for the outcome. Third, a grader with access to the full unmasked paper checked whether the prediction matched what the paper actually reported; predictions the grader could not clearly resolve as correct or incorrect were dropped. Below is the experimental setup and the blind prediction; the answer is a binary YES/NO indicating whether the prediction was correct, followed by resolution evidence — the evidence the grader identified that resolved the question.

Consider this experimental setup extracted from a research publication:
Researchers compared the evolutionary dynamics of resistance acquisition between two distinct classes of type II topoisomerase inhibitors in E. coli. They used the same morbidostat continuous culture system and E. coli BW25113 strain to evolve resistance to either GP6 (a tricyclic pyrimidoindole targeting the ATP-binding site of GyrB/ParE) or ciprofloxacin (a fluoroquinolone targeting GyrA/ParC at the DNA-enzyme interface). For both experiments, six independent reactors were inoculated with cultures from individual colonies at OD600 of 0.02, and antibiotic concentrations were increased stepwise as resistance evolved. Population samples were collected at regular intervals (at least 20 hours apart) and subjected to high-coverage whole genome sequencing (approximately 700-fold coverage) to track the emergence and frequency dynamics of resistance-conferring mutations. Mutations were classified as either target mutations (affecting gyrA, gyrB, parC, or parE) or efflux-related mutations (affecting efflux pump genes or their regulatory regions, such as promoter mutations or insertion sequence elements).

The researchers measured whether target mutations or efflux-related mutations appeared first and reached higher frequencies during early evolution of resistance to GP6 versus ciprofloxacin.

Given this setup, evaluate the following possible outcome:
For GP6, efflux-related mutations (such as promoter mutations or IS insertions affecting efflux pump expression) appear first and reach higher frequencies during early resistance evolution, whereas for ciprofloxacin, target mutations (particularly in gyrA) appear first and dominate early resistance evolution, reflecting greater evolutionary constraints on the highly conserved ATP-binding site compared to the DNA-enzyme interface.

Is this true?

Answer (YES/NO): YES